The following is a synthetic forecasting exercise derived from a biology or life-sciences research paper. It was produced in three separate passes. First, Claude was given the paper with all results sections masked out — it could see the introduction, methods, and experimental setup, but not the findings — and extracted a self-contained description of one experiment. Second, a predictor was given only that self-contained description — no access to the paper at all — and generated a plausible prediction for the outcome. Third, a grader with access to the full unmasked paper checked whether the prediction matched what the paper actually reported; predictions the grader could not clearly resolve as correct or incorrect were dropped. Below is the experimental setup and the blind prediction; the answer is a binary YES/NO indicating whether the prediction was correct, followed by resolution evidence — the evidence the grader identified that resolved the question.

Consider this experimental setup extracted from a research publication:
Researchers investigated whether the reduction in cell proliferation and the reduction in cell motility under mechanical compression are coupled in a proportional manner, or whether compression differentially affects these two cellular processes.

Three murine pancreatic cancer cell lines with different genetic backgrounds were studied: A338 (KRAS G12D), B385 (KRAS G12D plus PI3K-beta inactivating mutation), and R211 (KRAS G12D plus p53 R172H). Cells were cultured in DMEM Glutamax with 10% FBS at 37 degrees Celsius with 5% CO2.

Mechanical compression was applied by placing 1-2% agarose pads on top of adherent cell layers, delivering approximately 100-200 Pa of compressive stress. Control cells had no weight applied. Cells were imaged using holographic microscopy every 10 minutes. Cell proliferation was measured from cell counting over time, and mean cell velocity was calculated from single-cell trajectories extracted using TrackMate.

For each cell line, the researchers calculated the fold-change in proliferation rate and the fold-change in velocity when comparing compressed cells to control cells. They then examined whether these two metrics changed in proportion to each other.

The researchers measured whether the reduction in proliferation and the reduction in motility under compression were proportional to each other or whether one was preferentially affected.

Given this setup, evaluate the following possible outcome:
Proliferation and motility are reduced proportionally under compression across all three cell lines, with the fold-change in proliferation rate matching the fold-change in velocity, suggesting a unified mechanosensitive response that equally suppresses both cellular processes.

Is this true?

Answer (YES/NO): NO